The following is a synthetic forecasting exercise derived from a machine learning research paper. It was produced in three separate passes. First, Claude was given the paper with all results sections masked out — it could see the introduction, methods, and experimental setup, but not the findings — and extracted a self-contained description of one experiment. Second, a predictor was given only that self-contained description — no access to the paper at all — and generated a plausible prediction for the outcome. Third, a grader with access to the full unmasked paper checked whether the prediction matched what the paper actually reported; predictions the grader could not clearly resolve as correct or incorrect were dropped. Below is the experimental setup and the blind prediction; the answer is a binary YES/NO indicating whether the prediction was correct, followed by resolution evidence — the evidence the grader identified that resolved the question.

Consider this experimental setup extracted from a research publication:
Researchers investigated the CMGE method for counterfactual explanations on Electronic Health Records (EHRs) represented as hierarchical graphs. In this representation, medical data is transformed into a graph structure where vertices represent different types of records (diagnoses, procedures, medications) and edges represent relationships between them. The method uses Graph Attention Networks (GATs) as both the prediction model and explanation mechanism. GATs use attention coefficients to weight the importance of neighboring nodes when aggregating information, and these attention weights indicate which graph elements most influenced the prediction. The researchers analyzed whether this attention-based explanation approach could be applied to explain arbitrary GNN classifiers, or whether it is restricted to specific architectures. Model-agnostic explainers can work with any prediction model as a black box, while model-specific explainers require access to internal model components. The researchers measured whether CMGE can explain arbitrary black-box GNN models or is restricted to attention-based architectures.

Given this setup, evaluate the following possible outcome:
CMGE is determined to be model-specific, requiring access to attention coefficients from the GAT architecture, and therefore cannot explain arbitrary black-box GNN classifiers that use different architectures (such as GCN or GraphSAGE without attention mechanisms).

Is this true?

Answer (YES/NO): YES